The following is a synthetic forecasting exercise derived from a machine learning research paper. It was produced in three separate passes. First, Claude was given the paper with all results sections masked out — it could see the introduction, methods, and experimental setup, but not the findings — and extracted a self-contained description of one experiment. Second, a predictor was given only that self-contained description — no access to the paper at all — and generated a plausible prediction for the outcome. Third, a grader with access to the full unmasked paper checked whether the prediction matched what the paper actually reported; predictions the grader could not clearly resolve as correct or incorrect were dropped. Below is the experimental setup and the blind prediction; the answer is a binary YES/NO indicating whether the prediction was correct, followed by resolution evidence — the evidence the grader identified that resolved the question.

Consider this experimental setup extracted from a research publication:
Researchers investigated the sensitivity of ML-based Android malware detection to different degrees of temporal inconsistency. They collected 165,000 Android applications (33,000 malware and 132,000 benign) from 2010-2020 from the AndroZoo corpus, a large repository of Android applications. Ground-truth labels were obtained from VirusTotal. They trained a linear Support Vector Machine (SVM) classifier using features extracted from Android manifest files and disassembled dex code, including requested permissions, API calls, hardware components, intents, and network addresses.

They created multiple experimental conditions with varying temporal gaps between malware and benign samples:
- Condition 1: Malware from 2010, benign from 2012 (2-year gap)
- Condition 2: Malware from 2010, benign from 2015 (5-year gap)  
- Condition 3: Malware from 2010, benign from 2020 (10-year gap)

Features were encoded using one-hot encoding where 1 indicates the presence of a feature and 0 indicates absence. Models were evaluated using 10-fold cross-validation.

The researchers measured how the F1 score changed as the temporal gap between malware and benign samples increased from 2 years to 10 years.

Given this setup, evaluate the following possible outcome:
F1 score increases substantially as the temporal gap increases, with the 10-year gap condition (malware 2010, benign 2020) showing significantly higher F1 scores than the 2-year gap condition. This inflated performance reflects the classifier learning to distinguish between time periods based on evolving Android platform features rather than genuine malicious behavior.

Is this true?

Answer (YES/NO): YES